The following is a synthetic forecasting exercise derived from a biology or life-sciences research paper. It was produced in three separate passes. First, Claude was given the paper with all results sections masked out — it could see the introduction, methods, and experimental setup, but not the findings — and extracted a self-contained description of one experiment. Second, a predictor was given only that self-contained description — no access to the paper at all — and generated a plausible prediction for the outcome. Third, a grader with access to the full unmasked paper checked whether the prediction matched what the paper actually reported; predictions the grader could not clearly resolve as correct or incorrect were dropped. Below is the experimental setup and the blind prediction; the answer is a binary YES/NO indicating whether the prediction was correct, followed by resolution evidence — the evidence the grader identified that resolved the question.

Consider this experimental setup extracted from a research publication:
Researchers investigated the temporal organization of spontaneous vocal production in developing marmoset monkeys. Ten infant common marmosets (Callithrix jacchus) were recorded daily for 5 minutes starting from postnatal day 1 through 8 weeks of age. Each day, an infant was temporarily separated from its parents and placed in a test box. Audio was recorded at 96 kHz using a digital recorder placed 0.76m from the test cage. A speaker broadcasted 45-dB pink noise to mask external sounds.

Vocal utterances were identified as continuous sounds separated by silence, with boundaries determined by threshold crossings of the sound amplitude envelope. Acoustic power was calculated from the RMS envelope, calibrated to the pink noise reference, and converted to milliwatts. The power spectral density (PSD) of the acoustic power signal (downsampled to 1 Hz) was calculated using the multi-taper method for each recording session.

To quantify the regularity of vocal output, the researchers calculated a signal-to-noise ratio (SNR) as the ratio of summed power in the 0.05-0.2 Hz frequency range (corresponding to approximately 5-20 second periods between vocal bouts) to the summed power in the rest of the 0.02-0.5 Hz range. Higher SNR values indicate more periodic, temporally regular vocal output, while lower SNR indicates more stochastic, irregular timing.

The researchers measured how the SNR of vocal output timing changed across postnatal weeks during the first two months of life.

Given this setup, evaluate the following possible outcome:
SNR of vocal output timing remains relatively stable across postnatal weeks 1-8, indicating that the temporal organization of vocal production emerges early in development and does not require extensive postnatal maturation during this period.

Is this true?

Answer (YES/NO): NO